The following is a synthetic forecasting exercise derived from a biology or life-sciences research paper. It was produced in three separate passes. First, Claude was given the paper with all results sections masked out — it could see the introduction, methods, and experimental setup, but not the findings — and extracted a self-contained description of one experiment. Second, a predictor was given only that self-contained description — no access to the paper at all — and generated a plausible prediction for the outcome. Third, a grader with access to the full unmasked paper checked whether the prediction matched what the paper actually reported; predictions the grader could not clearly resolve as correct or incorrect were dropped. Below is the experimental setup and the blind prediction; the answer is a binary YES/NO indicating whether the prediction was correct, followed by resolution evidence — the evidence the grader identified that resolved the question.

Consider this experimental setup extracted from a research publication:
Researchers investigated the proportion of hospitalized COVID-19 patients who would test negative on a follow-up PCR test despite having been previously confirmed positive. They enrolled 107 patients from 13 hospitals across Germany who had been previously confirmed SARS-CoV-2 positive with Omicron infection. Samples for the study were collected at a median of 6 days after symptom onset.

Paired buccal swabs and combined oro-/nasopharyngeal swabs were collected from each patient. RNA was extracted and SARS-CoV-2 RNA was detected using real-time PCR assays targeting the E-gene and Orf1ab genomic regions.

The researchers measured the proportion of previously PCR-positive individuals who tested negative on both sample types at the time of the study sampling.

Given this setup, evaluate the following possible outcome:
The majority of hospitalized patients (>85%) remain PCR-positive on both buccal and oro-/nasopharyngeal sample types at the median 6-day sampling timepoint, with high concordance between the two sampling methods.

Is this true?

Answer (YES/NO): NO